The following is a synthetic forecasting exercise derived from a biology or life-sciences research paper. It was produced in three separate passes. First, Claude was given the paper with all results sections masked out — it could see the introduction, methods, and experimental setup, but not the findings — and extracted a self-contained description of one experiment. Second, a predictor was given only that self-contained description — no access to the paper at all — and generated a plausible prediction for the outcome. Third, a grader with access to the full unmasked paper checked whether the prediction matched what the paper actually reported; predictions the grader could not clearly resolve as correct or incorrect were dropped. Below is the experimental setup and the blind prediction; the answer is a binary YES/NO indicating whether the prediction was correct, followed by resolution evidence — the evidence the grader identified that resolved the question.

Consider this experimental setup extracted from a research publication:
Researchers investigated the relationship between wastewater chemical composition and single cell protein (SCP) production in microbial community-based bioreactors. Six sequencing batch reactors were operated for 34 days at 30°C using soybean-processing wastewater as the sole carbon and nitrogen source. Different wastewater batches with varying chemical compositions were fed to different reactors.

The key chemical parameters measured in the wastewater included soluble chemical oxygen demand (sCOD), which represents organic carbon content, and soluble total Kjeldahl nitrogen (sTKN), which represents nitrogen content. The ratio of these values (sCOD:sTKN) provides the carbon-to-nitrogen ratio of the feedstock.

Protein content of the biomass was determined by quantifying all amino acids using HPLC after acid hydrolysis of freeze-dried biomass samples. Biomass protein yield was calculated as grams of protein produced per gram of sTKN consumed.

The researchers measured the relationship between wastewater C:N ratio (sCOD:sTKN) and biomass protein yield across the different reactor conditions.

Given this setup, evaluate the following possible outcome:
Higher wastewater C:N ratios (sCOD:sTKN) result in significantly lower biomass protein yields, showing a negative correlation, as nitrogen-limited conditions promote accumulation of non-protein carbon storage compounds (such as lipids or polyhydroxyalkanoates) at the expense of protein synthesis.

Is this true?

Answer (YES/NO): NO